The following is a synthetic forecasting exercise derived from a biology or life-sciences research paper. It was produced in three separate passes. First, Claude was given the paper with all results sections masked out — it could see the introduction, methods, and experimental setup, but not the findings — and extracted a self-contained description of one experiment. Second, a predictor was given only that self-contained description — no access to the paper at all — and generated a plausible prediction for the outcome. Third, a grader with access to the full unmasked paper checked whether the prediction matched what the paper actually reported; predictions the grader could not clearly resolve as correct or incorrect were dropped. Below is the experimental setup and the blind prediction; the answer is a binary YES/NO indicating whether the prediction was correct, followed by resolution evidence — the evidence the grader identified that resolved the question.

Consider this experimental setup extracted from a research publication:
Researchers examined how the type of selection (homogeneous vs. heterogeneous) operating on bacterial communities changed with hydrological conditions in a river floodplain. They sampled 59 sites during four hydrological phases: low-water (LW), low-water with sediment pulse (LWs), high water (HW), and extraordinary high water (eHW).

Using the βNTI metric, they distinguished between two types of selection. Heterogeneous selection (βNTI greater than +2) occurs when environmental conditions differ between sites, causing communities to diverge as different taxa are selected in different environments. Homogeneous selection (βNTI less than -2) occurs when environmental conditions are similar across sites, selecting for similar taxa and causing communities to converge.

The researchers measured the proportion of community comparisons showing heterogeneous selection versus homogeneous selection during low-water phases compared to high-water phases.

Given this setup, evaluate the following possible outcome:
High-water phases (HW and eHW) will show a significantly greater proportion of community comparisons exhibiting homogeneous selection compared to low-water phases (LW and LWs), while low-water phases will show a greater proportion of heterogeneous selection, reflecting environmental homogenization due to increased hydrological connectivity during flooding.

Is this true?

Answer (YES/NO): YES